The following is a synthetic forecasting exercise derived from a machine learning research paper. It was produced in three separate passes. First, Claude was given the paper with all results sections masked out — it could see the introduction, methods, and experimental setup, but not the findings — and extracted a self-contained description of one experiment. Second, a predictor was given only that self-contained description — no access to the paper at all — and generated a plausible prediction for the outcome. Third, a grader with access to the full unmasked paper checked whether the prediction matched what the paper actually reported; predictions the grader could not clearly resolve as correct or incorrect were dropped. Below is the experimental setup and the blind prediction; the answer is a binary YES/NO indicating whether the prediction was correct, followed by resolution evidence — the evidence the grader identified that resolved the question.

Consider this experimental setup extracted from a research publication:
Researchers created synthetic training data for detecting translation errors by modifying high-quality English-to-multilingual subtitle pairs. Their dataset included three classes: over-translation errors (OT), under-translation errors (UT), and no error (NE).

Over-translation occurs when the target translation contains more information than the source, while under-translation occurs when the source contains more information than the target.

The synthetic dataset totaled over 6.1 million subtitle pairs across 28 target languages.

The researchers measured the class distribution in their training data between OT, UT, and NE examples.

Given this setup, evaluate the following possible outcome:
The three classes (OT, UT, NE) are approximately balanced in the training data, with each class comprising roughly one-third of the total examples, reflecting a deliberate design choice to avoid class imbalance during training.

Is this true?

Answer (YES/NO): NO